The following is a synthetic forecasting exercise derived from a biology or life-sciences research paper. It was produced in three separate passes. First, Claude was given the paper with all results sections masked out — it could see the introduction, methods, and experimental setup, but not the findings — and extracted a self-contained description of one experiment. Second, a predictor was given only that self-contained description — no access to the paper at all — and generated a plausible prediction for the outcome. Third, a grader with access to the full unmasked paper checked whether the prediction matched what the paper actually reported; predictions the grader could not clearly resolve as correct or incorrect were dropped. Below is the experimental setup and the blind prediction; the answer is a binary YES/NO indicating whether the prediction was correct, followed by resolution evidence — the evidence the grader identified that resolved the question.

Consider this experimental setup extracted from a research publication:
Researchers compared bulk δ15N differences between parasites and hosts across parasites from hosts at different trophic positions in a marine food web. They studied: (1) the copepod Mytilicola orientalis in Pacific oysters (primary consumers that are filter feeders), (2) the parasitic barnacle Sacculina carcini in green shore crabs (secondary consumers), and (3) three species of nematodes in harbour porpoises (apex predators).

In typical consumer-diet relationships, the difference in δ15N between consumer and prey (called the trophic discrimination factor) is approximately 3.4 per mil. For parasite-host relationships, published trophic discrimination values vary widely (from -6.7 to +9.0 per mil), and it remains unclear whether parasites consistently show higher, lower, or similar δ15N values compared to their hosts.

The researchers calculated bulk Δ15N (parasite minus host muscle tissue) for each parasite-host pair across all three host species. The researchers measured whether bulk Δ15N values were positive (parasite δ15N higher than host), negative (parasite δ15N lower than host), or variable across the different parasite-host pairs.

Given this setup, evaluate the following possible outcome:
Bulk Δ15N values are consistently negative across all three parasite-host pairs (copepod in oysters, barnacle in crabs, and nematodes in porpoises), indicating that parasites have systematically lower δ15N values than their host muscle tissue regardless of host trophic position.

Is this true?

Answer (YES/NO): NO